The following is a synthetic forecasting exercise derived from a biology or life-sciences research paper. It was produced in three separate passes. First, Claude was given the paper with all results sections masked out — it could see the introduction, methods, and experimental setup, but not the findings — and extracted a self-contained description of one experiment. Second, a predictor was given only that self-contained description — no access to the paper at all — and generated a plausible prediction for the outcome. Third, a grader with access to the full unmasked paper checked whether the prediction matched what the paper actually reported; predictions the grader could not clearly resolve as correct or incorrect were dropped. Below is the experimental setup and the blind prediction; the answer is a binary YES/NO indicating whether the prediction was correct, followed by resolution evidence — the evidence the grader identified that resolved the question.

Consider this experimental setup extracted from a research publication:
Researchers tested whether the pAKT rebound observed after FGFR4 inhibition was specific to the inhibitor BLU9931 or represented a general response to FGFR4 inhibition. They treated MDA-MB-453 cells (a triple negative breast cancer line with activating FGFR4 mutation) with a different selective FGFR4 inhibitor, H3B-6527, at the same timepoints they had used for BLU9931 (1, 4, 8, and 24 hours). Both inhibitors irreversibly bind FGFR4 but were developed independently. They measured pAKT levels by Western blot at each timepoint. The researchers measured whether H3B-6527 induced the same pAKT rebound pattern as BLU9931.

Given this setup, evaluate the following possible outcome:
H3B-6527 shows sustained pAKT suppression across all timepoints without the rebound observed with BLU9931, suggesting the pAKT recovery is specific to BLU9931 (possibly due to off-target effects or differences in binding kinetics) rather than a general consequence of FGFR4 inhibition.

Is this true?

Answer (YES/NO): NO